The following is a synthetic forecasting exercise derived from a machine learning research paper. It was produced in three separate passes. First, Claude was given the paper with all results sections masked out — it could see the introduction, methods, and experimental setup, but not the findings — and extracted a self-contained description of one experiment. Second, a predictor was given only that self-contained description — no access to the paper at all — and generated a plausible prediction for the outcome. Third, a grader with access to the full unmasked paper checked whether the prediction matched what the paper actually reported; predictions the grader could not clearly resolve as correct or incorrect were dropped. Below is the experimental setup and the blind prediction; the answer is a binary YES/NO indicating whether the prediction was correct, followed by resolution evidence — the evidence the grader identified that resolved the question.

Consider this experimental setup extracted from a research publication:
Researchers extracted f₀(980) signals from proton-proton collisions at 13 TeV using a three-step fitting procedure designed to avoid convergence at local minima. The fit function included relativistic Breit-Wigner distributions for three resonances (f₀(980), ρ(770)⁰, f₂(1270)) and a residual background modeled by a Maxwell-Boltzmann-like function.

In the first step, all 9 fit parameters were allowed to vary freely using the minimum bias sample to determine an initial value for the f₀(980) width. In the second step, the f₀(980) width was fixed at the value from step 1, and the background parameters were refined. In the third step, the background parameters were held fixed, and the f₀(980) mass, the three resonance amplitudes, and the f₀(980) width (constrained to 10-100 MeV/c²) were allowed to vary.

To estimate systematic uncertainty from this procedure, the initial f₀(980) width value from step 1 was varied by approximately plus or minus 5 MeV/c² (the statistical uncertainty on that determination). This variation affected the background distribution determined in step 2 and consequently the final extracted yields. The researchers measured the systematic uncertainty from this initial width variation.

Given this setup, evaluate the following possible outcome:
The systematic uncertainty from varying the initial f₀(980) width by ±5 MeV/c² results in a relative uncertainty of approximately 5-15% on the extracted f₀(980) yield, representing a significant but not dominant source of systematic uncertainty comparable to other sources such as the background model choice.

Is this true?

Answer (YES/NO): NO